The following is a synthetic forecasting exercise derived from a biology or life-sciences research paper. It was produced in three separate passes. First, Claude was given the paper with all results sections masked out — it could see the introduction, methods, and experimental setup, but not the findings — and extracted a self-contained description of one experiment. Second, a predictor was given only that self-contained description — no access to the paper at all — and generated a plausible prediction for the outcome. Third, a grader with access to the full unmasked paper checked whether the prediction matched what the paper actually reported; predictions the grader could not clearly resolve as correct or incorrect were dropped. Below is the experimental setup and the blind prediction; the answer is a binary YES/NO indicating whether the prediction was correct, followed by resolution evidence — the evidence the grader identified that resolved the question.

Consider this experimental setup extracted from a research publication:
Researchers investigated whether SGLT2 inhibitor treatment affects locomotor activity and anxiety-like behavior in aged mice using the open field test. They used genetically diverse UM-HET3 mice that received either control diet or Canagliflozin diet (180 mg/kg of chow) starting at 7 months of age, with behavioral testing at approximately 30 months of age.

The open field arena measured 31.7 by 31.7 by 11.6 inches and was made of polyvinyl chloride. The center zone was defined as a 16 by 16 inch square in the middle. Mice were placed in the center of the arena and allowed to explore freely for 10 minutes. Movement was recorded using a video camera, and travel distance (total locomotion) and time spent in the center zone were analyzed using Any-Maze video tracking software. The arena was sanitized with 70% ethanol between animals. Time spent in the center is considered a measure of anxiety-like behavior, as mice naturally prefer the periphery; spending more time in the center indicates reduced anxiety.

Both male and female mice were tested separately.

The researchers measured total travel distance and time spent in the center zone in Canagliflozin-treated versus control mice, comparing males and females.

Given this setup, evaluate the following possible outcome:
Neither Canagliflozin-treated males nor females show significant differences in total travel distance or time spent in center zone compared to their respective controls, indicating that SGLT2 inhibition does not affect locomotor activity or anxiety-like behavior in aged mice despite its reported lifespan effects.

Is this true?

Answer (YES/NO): NO